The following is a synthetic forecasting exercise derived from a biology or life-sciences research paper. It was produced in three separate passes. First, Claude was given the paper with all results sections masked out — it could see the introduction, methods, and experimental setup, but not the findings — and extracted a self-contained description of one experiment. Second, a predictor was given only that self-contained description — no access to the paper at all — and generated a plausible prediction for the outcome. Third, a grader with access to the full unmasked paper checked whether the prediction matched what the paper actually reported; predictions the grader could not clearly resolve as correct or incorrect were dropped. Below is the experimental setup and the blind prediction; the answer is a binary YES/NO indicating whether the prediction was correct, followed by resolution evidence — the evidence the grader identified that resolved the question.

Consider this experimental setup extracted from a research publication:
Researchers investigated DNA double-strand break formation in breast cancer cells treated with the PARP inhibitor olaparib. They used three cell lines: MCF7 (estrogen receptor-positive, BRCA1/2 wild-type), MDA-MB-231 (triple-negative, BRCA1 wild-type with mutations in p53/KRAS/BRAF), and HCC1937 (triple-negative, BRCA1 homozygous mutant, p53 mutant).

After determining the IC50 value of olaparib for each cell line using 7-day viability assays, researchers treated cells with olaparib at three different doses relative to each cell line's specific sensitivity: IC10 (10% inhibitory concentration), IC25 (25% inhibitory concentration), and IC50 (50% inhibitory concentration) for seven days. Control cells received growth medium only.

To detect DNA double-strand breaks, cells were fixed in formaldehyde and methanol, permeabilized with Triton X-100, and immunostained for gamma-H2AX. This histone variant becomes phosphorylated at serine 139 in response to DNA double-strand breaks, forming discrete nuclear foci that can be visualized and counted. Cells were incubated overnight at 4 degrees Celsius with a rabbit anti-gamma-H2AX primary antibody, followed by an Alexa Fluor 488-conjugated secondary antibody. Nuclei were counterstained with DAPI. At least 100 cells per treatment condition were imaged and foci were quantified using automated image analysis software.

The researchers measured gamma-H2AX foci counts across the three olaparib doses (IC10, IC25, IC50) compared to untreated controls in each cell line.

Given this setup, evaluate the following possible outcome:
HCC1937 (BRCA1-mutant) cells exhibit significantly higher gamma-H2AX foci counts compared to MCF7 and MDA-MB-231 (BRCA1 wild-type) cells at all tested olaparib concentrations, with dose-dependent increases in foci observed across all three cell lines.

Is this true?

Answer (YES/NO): NO